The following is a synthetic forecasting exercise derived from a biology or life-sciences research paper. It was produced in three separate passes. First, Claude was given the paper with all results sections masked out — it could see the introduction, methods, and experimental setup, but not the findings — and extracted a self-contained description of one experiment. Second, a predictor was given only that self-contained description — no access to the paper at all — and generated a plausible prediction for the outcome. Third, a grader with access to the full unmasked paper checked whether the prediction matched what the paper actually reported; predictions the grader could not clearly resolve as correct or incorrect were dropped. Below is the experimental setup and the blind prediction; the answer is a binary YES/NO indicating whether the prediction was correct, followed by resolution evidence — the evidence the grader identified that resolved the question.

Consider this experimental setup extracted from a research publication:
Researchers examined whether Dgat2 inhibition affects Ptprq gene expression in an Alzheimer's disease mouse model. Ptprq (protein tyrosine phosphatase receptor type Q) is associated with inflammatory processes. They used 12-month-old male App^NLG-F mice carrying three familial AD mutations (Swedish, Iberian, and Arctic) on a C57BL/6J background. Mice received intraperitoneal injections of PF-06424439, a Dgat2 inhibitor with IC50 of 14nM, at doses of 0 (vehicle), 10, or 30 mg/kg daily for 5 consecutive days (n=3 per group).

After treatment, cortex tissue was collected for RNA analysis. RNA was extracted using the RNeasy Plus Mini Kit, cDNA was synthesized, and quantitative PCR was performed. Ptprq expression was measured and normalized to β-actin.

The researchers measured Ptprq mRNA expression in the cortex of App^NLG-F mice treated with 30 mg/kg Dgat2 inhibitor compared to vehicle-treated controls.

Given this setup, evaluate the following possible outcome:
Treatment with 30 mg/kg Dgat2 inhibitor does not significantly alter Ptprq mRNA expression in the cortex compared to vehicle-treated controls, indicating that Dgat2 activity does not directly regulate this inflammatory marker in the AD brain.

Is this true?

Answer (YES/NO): NO